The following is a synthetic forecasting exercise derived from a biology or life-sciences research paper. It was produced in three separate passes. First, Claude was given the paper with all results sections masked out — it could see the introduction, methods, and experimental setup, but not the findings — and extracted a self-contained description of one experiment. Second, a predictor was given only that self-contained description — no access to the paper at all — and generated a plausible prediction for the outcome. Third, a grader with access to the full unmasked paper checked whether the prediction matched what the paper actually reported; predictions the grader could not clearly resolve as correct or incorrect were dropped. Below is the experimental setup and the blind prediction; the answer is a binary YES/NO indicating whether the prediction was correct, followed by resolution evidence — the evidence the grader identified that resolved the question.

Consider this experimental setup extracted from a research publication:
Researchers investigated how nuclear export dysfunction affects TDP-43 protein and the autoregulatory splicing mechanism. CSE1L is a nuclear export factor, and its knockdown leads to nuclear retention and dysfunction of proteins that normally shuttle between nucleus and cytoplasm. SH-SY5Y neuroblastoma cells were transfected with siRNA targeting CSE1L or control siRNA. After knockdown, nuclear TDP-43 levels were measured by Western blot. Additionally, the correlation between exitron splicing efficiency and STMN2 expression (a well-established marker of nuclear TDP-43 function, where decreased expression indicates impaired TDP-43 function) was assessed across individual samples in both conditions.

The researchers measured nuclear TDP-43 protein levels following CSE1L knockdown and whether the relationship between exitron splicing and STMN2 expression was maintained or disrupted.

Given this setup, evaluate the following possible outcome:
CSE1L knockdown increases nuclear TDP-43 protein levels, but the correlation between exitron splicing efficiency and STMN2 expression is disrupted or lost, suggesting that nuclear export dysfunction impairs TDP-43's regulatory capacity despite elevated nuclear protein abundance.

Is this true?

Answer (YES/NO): NO